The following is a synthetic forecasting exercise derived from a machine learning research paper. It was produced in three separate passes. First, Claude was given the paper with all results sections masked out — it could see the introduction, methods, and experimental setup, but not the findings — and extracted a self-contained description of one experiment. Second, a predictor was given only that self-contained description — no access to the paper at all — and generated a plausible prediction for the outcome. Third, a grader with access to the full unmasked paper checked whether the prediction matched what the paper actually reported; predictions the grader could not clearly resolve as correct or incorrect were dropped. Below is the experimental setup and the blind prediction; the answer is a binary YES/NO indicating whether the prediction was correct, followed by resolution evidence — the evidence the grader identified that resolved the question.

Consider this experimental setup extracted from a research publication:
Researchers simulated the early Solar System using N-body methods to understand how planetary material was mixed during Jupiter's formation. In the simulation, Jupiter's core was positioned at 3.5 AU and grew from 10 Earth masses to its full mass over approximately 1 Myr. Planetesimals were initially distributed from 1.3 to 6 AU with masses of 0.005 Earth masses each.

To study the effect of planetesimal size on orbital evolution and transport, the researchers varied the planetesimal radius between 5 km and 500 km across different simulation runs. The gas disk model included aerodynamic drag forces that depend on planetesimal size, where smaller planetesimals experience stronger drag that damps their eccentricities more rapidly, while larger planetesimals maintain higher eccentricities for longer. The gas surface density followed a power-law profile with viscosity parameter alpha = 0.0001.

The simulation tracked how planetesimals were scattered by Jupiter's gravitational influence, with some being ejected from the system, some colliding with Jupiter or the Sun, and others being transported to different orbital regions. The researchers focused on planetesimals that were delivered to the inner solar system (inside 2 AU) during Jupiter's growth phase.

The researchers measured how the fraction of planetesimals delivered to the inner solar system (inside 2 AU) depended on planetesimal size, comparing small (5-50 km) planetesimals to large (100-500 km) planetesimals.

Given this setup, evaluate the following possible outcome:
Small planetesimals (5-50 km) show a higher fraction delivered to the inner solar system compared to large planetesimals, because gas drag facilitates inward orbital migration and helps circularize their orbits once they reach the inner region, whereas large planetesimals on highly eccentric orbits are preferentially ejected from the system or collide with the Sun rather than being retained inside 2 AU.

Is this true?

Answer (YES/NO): NO